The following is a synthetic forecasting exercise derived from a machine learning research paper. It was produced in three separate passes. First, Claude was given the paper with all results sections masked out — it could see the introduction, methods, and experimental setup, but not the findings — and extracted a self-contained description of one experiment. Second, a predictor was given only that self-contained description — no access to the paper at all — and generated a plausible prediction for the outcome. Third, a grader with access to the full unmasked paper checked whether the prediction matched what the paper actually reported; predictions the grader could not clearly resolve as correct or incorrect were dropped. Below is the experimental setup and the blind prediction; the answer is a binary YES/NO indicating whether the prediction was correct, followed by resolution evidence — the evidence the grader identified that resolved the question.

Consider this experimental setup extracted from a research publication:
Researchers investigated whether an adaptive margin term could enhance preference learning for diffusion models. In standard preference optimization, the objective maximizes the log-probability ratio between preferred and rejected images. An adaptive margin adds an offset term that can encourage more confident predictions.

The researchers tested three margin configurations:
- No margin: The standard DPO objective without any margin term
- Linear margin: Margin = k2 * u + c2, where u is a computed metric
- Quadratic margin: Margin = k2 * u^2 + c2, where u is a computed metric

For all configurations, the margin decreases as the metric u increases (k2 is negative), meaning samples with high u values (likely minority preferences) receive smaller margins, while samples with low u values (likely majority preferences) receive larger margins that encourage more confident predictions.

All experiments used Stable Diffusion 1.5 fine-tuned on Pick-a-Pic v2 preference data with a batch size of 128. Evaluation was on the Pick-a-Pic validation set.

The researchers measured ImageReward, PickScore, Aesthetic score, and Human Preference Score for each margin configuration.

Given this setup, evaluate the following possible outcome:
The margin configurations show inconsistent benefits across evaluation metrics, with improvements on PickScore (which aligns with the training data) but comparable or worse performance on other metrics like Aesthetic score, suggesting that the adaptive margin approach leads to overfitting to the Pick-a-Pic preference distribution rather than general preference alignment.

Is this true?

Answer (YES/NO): NO